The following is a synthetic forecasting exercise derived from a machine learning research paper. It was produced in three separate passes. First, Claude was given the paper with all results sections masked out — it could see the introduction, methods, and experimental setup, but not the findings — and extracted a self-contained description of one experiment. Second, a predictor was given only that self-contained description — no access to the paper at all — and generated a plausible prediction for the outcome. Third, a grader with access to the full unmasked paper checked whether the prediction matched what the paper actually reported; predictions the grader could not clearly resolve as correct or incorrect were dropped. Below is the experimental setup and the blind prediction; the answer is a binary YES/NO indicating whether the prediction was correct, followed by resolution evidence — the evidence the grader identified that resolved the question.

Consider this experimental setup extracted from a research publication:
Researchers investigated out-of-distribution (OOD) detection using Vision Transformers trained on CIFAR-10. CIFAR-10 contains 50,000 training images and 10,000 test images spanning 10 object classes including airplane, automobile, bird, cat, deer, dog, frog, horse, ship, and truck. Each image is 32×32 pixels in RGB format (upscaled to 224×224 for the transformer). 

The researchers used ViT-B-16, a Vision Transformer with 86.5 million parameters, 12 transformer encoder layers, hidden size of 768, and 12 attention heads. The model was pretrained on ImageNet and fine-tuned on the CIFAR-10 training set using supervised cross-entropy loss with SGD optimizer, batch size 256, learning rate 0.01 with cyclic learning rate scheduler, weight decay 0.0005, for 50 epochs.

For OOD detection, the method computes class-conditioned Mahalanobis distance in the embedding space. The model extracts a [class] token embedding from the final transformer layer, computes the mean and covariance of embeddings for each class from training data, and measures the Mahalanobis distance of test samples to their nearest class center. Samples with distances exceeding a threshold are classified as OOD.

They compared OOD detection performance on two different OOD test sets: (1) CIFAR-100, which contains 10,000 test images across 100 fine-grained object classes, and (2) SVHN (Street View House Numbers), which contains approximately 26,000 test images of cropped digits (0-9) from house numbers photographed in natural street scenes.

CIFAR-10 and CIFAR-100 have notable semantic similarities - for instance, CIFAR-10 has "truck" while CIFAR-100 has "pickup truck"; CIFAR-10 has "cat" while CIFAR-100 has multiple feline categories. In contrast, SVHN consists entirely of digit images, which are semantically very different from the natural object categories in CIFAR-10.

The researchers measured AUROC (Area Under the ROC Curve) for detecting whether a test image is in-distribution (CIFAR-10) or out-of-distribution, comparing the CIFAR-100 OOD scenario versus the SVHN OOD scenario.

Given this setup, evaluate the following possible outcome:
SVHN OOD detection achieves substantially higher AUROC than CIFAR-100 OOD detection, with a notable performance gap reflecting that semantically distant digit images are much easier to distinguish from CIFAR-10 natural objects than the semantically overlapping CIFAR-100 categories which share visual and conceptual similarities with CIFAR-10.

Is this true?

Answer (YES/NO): NO